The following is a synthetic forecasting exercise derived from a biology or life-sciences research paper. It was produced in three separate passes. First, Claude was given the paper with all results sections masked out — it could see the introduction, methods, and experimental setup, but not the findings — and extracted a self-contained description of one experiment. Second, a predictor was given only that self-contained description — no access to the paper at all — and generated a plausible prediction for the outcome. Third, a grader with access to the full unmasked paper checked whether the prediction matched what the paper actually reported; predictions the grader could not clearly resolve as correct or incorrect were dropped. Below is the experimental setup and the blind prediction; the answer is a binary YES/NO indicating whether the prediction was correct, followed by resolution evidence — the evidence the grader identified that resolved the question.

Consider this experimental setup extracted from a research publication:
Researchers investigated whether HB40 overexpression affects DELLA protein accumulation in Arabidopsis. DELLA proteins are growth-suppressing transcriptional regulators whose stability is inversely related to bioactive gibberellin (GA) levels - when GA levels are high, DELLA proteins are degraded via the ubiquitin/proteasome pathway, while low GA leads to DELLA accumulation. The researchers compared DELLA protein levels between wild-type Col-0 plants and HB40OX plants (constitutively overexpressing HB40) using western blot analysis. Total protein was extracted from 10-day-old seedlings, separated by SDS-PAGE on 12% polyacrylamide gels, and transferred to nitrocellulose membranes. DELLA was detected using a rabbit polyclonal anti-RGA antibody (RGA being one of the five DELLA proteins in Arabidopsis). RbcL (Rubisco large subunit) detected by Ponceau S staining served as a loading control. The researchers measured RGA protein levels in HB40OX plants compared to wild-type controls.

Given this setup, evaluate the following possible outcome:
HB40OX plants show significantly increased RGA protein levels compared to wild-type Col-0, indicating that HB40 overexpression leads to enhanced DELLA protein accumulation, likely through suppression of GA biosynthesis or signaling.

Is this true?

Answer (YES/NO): YES